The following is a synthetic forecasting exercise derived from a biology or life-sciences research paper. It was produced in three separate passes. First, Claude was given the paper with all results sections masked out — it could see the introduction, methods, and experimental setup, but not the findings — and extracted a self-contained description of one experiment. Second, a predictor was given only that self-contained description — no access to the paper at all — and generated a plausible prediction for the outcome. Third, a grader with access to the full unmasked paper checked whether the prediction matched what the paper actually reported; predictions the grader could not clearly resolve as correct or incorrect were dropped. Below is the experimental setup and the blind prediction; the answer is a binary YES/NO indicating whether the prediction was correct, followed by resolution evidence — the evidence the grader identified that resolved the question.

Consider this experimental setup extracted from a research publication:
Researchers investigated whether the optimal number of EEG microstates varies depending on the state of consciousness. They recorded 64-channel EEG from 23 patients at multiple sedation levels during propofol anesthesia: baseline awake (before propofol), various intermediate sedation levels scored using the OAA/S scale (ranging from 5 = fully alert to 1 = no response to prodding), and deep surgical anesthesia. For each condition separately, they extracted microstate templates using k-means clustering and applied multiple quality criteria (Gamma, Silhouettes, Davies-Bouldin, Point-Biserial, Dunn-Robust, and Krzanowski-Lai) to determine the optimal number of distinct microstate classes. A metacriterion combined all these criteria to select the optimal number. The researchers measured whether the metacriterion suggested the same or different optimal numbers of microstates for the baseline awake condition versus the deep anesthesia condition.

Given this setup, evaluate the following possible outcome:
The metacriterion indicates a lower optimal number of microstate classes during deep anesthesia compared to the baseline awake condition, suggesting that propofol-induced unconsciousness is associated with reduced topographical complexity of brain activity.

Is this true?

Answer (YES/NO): NO